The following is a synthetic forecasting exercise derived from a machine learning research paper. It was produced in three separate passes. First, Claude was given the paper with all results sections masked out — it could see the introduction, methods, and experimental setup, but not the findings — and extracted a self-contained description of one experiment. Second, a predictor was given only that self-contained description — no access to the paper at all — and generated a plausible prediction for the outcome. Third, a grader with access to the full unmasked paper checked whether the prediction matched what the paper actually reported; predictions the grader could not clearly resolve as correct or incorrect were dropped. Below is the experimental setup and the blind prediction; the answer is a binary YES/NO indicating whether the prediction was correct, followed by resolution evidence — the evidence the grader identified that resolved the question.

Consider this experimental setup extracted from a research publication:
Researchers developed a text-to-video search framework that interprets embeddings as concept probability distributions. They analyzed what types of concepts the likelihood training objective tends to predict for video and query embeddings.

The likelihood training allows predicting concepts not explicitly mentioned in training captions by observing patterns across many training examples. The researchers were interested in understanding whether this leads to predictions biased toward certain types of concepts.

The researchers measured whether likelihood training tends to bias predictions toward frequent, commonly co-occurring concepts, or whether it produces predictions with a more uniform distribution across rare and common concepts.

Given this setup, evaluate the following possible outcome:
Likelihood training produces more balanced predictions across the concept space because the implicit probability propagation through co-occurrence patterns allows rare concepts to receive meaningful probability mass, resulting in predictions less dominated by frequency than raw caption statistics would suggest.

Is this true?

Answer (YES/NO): NO